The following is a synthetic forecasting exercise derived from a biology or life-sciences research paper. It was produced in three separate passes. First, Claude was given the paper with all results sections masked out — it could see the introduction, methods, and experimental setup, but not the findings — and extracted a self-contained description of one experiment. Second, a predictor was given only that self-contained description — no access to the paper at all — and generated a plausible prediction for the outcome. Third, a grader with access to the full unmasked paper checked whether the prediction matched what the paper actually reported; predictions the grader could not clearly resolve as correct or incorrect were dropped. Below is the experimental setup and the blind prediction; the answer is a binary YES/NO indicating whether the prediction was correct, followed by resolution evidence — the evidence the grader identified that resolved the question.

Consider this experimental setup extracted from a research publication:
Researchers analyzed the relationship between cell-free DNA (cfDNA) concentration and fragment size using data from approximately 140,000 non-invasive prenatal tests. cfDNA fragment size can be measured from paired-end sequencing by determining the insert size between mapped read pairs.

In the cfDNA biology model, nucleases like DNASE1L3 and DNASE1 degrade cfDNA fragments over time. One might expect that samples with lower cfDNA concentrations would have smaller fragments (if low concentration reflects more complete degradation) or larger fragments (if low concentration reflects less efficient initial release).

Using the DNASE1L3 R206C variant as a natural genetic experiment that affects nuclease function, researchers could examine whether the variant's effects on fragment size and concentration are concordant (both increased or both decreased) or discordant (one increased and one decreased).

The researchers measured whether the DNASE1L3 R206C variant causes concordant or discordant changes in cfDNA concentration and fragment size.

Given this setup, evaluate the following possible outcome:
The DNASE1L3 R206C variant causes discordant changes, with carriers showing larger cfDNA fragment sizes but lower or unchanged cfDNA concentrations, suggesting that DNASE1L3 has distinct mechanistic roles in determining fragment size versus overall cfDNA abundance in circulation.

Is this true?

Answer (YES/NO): YES